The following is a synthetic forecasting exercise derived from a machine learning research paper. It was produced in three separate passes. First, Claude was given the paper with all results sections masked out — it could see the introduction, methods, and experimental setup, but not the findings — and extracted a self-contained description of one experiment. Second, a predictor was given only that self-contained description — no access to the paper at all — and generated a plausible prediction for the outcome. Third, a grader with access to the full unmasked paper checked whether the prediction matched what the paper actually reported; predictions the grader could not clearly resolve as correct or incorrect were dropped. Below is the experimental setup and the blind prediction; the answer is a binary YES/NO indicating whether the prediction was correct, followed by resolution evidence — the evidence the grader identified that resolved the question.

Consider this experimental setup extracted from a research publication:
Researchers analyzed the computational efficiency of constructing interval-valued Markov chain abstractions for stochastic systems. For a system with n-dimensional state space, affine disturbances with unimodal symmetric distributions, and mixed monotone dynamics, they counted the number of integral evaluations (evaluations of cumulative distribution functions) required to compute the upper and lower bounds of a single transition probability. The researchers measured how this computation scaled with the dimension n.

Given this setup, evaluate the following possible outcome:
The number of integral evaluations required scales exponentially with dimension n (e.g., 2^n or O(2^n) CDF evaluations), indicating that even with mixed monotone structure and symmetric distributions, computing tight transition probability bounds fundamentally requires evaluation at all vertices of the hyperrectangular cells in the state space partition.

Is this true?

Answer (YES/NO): NO